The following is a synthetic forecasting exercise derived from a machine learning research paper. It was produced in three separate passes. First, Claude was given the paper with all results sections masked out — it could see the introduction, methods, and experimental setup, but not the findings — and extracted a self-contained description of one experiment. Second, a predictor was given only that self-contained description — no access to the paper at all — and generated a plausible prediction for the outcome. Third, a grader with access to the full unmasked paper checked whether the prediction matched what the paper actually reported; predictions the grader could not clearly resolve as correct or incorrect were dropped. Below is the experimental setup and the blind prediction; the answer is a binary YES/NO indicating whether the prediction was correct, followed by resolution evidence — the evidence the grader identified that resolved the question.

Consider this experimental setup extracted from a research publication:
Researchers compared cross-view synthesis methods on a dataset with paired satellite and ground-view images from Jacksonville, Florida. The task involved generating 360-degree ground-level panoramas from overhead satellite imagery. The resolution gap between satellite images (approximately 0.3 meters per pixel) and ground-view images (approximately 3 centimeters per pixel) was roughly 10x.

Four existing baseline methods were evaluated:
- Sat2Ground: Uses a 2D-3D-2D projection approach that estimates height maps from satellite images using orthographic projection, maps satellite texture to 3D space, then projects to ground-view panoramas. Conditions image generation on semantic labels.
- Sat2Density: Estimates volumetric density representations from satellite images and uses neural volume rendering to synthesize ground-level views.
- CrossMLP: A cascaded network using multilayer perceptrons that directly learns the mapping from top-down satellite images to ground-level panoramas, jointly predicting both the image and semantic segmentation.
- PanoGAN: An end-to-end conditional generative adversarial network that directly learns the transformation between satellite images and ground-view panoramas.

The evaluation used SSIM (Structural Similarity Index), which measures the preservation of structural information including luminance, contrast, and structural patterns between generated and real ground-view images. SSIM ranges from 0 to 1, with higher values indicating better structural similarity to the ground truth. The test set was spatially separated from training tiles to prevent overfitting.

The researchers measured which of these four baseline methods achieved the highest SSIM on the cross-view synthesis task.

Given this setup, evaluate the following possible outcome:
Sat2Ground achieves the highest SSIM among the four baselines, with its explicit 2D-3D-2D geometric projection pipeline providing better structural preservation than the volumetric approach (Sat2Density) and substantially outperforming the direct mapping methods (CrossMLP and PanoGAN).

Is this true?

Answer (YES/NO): NO